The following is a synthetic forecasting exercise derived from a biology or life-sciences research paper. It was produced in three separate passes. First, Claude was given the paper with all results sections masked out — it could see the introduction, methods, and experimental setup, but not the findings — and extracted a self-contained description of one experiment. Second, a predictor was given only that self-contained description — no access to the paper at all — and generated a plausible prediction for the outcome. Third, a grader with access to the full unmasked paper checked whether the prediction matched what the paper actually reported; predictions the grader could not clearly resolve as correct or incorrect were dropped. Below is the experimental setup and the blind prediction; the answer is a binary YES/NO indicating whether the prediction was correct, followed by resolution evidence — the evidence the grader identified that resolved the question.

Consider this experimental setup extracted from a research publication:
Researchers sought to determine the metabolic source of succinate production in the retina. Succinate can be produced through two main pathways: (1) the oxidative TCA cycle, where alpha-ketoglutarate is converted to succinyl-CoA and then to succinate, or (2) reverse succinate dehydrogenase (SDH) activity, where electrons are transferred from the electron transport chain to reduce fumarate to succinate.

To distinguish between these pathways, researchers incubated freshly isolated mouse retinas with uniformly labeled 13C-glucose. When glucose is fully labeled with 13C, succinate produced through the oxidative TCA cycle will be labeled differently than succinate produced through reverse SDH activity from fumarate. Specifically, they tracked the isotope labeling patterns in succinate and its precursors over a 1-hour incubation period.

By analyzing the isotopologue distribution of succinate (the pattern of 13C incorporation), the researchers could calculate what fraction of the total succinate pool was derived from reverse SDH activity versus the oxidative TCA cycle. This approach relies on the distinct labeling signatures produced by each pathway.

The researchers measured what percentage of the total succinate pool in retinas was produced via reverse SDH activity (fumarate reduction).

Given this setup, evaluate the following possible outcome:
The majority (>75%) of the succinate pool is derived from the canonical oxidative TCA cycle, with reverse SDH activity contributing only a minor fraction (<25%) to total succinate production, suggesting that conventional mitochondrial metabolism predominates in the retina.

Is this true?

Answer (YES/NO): NO